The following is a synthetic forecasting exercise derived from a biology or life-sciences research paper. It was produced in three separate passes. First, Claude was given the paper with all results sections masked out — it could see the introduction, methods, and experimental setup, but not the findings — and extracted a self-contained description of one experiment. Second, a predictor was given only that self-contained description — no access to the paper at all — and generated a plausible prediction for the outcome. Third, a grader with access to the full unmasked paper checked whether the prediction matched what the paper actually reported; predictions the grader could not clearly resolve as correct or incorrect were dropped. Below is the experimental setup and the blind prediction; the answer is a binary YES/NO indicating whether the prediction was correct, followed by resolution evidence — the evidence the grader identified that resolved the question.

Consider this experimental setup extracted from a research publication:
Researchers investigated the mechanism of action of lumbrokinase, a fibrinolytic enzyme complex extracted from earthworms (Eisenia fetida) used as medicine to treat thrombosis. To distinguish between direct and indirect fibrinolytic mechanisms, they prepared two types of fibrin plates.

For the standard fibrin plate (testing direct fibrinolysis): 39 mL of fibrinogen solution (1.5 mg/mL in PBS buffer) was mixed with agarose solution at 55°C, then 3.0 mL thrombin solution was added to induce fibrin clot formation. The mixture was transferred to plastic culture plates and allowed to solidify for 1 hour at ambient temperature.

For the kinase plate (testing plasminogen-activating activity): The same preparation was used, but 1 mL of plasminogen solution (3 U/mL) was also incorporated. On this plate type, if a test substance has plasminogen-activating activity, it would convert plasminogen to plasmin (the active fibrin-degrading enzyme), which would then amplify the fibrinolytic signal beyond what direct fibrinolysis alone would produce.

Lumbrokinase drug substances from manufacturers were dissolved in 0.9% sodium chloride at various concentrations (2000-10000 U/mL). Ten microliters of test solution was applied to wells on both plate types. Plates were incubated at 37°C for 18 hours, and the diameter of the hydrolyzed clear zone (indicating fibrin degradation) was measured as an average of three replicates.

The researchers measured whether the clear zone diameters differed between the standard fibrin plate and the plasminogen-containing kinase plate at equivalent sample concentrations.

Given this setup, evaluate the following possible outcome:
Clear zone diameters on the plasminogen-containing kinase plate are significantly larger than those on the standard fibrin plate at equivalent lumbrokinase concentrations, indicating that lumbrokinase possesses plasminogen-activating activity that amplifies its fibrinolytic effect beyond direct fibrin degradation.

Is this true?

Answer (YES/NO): YES